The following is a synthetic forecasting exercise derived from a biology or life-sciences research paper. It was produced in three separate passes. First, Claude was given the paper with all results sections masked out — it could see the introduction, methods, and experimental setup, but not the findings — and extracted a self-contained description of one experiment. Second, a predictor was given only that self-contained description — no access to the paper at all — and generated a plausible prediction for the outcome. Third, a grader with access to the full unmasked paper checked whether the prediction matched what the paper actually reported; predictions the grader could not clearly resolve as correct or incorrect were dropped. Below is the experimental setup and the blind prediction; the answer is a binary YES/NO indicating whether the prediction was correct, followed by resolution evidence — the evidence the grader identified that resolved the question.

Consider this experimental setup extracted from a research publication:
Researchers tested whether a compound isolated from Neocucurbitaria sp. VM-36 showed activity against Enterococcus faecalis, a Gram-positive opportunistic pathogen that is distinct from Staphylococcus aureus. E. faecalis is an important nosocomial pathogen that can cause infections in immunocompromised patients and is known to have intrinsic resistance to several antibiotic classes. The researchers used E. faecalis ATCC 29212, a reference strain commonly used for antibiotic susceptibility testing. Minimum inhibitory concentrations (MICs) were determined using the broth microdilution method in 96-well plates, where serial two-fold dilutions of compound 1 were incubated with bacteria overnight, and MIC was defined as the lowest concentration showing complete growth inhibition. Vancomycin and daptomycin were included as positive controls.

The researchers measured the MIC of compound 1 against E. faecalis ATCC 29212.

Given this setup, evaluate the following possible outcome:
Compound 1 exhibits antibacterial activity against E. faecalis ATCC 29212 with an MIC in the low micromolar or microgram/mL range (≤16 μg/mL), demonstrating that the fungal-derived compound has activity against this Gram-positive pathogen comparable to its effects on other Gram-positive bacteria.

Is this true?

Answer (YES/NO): YES